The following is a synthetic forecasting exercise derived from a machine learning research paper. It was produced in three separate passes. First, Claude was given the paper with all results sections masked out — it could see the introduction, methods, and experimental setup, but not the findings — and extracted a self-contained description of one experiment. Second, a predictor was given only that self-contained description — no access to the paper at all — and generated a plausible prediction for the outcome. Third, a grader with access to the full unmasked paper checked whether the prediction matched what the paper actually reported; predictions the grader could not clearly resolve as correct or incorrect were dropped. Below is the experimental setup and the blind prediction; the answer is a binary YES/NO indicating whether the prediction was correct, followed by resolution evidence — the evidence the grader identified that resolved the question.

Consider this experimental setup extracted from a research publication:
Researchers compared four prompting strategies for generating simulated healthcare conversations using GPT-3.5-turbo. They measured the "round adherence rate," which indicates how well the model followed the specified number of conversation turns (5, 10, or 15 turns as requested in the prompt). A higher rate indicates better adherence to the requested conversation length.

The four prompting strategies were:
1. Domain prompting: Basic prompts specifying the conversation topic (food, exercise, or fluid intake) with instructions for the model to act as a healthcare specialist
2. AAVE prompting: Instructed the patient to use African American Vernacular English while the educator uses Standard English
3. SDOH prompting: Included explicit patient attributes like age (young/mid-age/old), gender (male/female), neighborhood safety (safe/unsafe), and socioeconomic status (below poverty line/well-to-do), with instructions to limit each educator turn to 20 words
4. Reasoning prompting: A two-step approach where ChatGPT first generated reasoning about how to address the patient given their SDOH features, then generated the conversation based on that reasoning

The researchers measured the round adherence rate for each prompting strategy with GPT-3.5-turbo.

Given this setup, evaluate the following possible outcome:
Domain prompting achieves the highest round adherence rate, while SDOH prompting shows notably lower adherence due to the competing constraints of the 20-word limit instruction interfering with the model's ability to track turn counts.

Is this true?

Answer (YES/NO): NO